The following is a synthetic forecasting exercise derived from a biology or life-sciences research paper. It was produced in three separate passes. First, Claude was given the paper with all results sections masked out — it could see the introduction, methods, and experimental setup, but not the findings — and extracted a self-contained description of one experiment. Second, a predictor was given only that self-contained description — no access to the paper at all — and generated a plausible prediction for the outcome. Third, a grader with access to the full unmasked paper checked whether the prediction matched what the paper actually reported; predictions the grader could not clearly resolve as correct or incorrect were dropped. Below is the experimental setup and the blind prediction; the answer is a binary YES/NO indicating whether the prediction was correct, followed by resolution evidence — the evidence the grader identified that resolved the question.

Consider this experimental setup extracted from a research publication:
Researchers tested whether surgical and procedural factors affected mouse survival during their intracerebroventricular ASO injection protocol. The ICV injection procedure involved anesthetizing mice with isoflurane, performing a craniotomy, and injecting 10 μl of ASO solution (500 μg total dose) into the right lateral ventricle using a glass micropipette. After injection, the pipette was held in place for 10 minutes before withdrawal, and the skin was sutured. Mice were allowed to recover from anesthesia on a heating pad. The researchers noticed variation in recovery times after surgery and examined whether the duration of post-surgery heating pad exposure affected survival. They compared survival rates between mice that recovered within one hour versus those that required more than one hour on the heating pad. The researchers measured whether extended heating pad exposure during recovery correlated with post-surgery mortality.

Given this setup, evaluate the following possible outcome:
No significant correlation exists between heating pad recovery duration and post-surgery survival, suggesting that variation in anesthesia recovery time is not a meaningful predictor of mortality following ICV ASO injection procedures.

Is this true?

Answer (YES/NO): NO